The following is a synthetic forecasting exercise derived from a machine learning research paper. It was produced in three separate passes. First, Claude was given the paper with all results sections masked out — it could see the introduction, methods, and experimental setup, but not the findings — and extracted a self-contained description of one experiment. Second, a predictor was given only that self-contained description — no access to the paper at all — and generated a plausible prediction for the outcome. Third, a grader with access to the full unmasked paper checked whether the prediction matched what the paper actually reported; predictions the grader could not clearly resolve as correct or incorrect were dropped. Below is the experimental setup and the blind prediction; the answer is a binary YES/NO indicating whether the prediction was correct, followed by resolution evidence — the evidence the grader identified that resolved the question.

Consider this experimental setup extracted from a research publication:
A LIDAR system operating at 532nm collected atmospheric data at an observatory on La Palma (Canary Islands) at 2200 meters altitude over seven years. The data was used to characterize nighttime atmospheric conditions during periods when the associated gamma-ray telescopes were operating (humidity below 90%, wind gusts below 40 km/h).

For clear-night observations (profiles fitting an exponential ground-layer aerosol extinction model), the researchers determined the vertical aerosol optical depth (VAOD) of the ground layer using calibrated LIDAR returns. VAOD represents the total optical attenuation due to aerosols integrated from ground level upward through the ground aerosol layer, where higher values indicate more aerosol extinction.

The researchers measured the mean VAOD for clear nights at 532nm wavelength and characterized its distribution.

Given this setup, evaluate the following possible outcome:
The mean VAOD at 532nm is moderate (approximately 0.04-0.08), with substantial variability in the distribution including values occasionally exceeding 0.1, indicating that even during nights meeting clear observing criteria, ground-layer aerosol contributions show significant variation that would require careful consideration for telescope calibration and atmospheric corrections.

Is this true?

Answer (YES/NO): NO